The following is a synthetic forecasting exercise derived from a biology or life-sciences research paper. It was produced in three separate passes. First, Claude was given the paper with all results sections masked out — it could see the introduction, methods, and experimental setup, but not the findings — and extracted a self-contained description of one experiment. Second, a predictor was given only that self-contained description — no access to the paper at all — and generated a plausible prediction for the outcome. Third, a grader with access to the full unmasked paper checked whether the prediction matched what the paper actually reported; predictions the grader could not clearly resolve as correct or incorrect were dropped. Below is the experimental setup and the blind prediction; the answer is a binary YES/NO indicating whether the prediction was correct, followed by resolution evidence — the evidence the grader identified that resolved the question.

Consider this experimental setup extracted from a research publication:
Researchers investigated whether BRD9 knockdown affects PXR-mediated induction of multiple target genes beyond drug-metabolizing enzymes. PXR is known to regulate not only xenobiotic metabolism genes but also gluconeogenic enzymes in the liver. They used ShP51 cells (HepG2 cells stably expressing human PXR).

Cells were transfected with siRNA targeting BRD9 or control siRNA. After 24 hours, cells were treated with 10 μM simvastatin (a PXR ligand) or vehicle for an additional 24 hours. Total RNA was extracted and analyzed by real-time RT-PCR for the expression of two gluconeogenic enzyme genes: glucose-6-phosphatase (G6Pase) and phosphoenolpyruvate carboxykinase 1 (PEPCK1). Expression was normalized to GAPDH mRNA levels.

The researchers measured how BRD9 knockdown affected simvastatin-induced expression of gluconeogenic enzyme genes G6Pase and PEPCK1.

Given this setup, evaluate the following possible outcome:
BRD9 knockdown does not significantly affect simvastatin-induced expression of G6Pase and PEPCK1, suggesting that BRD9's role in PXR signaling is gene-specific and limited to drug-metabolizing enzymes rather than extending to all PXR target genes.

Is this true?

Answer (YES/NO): NO